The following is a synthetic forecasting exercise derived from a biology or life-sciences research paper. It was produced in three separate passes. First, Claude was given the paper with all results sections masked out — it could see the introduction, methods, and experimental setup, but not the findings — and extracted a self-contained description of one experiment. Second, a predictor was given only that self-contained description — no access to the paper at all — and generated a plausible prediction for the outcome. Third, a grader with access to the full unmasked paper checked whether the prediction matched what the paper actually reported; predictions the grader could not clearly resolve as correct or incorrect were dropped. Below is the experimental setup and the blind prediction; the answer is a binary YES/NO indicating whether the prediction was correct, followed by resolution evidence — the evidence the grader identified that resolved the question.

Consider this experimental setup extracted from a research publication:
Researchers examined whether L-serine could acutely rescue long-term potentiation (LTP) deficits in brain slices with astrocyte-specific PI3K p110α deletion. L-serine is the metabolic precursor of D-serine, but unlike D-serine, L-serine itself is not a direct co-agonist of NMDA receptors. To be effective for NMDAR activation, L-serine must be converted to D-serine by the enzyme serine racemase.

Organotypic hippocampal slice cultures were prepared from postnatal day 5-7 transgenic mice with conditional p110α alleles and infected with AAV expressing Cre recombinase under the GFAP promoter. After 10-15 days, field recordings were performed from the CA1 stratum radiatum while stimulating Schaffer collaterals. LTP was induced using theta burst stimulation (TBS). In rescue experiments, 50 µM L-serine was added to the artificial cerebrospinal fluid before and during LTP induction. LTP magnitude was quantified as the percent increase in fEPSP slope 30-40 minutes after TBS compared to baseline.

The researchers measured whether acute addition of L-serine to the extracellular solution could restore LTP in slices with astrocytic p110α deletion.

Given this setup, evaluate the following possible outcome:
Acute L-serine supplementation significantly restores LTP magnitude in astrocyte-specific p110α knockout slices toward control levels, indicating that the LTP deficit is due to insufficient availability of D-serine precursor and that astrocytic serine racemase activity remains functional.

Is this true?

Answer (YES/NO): YES